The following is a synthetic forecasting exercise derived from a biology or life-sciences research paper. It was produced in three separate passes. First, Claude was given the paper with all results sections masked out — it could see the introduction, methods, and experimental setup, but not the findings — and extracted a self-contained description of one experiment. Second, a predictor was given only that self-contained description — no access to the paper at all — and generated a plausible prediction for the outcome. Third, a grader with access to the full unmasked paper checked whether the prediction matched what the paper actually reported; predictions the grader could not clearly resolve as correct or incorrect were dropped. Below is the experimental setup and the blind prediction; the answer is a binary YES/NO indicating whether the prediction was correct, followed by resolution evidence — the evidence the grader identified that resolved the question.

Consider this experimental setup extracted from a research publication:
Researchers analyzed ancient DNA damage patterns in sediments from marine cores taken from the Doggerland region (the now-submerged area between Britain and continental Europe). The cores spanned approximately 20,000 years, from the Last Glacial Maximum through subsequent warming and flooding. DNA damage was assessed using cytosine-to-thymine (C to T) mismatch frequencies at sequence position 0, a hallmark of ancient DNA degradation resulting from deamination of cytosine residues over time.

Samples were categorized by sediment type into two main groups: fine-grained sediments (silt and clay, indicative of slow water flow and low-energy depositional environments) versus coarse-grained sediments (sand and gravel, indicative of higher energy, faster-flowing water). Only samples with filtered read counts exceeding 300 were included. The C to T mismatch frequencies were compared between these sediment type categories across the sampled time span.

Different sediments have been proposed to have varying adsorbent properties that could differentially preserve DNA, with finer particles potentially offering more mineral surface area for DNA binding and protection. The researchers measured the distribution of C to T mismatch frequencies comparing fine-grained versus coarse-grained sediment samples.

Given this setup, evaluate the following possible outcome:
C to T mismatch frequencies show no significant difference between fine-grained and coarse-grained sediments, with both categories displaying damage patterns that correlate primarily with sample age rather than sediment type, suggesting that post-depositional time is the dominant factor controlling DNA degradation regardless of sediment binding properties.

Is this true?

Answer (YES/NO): NO